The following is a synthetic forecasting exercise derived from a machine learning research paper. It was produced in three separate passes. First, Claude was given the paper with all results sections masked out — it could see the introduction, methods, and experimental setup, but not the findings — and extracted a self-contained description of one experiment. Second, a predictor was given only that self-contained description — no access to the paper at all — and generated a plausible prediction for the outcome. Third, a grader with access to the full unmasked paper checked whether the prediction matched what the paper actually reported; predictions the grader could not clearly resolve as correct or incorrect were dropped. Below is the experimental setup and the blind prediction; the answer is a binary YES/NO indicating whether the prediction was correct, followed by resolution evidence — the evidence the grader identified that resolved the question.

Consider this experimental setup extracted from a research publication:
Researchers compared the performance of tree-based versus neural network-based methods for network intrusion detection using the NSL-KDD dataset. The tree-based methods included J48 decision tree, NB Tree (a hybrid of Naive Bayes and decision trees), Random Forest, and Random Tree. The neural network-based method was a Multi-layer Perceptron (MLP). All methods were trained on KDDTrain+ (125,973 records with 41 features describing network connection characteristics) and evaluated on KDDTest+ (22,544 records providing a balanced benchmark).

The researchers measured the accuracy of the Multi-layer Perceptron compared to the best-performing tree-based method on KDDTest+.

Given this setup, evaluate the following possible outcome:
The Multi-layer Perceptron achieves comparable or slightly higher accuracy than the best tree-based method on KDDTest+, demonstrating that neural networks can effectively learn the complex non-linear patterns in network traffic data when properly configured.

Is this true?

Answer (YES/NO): NO